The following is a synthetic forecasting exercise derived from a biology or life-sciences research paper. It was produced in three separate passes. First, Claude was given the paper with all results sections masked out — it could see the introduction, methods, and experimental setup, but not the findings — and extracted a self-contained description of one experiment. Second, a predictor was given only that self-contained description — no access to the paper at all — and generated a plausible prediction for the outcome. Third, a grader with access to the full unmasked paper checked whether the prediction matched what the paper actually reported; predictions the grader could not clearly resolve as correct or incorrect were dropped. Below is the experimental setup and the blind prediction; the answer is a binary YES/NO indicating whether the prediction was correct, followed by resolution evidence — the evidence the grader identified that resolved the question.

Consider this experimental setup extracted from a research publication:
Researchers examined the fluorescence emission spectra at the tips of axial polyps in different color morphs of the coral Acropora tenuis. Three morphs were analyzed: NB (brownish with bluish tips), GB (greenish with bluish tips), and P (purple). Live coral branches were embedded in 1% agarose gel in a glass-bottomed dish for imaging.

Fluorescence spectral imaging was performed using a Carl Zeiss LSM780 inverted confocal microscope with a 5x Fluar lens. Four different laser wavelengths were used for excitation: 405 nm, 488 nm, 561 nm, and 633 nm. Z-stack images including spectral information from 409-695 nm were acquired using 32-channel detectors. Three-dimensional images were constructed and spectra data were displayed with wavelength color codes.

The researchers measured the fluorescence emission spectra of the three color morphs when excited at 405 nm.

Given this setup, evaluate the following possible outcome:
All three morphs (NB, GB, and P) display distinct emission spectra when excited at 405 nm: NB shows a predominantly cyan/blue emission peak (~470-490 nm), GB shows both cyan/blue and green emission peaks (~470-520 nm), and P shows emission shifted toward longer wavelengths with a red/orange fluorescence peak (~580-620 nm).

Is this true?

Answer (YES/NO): NO